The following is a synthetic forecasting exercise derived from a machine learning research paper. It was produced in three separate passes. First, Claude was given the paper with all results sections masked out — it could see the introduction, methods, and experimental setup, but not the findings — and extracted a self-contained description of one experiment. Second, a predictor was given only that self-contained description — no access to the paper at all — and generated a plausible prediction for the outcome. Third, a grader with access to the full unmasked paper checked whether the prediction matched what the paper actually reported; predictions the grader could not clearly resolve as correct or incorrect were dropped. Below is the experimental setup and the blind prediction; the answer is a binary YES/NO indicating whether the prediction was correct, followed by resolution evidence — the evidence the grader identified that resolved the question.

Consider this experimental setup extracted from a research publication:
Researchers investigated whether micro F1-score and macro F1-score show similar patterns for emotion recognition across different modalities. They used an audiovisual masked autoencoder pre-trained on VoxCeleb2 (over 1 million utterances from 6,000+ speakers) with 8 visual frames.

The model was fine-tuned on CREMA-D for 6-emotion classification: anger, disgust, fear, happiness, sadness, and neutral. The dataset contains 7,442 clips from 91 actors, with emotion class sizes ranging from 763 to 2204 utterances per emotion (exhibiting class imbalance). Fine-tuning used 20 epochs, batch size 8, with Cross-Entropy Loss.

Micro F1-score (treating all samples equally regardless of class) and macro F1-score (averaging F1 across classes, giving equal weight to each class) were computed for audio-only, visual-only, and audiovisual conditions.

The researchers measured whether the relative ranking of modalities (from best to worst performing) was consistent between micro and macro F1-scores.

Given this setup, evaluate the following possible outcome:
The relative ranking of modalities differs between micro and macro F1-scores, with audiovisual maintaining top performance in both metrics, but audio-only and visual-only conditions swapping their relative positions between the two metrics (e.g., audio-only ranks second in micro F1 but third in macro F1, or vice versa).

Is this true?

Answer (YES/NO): NO